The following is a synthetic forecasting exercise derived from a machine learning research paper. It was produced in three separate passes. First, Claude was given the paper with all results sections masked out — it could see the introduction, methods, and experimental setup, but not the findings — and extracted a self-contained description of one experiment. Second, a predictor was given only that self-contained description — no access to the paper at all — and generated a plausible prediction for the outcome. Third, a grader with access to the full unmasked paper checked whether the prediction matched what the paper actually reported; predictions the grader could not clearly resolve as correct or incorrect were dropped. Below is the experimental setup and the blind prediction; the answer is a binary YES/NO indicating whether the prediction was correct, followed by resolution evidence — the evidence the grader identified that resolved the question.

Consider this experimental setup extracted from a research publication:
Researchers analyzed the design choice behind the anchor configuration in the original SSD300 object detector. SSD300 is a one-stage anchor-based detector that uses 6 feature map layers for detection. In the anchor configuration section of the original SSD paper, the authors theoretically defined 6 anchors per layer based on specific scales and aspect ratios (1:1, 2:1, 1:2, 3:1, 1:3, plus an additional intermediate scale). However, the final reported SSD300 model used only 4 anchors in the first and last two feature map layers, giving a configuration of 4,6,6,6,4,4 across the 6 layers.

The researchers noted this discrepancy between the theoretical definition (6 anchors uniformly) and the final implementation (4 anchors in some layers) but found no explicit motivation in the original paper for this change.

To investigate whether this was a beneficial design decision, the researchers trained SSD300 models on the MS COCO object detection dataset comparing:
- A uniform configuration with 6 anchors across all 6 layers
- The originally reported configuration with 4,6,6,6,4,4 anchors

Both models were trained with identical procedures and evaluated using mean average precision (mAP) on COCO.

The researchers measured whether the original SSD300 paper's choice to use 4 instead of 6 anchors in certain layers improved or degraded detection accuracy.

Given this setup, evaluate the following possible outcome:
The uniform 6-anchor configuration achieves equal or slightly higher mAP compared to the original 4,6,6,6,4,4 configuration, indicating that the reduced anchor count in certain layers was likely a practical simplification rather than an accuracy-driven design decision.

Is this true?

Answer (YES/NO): NO